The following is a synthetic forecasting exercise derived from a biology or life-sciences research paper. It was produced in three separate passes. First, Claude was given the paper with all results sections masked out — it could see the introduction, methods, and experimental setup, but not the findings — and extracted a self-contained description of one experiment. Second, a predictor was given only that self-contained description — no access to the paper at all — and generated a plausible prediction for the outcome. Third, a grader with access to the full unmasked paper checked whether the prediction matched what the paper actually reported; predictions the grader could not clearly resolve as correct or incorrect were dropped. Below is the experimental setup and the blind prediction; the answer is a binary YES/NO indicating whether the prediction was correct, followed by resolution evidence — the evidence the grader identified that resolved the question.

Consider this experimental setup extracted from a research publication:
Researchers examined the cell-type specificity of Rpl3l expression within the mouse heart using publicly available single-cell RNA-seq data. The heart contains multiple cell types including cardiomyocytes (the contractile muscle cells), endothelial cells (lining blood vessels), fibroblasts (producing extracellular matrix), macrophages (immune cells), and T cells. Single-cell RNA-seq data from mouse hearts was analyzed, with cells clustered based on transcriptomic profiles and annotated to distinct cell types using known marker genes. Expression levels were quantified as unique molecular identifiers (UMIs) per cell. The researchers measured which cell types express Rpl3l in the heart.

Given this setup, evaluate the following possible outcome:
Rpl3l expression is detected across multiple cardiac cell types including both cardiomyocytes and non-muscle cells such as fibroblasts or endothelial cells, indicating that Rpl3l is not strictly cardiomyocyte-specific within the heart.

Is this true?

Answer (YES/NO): NO